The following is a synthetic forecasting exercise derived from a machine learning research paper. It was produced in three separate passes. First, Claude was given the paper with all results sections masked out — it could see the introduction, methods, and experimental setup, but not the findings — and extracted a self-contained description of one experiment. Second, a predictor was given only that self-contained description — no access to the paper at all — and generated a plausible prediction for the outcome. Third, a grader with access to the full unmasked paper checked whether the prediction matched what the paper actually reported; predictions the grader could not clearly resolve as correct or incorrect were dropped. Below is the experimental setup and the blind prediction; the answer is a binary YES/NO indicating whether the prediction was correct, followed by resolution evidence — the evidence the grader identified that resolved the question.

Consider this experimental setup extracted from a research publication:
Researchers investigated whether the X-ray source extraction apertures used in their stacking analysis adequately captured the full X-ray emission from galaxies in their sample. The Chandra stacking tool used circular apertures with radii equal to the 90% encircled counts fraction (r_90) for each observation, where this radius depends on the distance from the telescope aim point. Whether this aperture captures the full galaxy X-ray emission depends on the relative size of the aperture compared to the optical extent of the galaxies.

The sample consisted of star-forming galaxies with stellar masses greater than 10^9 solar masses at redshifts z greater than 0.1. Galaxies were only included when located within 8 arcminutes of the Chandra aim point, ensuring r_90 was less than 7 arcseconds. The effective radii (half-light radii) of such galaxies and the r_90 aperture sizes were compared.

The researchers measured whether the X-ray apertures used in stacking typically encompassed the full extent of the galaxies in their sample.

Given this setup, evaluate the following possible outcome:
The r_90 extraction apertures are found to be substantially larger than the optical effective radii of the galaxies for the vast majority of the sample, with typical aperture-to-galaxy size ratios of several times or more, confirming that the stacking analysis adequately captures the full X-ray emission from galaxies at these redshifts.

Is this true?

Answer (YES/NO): NO